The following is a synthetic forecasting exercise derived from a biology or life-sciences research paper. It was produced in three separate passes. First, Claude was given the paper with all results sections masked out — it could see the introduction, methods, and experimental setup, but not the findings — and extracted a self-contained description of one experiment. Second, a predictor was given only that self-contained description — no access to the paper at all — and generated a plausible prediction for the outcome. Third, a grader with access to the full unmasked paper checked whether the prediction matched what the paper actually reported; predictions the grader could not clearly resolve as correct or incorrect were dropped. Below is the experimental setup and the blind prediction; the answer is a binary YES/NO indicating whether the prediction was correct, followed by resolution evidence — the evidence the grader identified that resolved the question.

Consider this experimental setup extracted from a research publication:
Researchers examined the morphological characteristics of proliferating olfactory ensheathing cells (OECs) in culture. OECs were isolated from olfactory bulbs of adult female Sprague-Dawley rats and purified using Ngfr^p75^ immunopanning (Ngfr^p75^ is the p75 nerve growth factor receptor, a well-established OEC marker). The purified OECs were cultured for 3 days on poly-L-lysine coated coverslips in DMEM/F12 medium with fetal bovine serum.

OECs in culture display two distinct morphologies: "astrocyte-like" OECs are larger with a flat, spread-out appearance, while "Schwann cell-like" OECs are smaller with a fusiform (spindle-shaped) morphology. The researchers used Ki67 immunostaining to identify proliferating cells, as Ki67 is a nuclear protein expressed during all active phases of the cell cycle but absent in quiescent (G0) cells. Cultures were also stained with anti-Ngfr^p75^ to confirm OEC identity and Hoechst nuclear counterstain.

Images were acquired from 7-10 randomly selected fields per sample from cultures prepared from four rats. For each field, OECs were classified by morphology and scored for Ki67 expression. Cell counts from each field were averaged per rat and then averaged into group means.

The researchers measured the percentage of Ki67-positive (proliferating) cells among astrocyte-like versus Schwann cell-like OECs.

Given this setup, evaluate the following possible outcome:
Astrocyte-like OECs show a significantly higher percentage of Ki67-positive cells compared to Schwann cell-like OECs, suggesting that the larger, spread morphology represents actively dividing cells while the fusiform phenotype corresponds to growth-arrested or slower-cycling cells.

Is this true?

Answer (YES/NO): YES